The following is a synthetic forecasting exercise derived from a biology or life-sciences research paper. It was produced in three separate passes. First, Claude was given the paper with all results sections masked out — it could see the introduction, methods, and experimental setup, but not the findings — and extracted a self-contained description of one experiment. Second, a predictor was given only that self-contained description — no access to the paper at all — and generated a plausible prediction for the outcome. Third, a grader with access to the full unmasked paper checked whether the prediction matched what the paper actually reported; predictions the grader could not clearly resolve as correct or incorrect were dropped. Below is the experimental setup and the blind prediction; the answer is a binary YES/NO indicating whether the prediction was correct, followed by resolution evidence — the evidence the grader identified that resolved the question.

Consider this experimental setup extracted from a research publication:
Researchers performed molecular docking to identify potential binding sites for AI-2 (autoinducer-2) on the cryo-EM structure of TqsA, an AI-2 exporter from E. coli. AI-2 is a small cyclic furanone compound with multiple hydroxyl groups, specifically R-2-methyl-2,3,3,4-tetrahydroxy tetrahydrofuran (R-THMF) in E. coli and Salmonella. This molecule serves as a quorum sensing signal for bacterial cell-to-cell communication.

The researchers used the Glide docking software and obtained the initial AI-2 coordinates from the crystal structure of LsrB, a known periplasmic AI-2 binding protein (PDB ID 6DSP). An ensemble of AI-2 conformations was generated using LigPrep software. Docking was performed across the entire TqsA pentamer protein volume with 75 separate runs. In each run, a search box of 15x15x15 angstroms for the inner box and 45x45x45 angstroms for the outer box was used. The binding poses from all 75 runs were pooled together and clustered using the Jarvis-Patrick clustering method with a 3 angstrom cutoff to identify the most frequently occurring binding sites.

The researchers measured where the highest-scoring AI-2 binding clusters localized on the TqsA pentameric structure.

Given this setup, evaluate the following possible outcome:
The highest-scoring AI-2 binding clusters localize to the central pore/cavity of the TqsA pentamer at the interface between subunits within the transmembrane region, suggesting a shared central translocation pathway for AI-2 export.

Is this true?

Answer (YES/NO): NO